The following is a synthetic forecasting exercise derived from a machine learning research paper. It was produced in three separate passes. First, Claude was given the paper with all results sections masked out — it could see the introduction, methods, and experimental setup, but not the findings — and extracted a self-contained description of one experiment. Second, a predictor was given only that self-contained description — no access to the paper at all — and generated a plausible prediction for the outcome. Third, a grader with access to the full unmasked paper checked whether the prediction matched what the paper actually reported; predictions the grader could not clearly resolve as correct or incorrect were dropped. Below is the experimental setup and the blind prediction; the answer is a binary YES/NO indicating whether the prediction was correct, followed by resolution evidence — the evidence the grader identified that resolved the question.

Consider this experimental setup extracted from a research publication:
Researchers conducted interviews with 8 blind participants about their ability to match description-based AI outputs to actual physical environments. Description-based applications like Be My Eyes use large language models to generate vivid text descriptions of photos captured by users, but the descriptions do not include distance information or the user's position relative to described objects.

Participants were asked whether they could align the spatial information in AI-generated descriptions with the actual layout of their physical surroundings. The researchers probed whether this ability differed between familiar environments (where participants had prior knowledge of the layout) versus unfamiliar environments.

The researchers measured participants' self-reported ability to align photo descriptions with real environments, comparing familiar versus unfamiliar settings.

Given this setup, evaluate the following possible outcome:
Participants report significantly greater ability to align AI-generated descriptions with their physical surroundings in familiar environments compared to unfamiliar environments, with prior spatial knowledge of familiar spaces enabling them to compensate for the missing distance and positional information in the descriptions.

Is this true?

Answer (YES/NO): YES